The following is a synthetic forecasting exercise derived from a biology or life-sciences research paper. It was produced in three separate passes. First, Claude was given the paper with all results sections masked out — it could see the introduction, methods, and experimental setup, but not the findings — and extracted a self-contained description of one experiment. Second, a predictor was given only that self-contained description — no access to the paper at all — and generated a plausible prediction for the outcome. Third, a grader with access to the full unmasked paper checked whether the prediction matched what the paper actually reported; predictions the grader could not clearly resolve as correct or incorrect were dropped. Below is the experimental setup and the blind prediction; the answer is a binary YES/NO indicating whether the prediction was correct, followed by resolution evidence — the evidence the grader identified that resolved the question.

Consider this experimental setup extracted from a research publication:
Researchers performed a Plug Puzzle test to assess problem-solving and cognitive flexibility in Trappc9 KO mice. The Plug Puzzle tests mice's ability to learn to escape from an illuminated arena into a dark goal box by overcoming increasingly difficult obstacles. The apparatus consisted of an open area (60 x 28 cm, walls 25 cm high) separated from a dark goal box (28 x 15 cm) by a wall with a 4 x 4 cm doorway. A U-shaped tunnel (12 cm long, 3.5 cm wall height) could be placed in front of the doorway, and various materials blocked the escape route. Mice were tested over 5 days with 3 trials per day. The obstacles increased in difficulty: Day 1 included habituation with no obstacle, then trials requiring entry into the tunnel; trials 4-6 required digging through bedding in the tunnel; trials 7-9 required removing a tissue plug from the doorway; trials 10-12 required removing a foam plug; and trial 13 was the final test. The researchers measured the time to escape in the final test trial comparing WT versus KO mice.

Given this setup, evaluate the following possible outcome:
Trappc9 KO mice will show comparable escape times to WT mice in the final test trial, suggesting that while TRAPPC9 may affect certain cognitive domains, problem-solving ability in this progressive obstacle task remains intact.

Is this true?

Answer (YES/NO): NO